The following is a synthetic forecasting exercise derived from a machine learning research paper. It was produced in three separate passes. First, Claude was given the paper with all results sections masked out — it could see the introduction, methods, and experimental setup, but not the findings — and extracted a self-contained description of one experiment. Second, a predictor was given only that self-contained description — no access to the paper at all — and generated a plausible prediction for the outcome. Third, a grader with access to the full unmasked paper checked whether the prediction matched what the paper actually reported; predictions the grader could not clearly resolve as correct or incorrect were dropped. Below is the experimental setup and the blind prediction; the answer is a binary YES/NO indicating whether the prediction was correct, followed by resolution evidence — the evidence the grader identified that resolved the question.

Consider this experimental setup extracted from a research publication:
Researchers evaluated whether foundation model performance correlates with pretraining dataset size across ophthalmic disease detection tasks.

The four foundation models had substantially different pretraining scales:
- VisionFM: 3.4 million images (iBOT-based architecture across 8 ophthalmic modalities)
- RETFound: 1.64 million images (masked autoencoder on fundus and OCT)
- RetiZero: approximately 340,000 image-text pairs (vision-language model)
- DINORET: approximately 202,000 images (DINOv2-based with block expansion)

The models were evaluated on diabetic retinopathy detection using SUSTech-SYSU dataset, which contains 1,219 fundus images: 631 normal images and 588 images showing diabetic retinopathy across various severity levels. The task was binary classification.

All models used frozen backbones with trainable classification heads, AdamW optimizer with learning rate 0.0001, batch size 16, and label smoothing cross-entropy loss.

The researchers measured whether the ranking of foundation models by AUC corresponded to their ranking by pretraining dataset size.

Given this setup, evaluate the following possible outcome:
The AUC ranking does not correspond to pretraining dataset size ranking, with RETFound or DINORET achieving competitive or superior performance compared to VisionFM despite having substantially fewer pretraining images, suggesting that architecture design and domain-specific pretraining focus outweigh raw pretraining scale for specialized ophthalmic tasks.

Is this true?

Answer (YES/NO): YES